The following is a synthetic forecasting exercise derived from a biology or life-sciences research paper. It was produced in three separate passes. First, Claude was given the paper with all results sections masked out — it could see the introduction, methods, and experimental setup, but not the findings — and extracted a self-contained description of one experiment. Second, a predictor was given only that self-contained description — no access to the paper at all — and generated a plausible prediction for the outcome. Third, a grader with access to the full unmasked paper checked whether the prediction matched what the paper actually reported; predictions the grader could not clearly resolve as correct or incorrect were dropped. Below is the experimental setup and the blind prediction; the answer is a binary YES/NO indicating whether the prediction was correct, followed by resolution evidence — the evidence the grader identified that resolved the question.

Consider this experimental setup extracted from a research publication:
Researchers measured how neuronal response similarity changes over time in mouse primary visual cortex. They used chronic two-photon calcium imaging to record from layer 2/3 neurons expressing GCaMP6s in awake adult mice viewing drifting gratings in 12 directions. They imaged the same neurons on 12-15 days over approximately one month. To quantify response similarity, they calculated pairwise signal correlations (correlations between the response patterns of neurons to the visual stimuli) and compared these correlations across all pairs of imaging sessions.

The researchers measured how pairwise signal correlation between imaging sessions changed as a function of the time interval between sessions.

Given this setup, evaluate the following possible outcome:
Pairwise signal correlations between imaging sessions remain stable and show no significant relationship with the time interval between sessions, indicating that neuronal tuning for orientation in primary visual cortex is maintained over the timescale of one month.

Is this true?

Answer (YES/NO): NO